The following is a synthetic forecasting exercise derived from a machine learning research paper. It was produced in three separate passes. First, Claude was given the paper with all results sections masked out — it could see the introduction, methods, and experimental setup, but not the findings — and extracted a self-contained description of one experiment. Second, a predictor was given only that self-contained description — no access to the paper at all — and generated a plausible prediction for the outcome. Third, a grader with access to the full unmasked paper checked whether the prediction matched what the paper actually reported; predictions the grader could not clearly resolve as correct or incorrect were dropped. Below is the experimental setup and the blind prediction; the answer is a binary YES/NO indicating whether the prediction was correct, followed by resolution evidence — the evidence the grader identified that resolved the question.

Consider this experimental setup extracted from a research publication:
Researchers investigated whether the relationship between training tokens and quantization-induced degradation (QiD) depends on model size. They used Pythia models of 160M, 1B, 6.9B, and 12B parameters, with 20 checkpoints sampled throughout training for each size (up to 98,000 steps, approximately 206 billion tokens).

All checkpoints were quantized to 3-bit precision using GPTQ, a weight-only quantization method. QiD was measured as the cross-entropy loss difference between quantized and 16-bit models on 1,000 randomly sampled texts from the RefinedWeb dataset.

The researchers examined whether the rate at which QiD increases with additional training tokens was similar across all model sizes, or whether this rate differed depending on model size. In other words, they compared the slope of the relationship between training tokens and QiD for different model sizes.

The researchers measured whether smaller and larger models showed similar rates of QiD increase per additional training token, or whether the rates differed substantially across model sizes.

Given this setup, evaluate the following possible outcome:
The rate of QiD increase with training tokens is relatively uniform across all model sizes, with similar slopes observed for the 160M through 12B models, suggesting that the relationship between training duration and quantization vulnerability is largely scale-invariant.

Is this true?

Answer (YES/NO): YES